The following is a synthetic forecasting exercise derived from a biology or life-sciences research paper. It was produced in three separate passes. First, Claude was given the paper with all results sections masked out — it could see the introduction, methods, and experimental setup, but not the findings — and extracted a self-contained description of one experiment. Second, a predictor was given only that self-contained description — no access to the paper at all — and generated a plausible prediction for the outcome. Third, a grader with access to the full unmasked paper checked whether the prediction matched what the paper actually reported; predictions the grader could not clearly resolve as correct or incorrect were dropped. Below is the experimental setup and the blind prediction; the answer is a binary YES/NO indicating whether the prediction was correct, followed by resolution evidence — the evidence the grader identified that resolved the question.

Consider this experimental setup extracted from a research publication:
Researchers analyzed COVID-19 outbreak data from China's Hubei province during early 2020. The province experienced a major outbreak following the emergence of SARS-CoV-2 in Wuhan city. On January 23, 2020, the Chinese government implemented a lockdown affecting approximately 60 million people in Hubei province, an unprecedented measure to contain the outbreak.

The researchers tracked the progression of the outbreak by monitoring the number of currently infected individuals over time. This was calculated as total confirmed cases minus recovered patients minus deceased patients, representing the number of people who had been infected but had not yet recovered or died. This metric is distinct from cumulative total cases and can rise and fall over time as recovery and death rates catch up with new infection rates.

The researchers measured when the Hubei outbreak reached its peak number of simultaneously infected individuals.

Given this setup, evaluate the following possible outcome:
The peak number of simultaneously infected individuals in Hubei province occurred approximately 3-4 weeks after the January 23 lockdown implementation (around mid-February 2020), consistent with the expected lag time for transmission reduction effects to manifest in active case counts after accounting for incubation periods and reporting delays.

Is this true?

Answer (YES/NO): YES